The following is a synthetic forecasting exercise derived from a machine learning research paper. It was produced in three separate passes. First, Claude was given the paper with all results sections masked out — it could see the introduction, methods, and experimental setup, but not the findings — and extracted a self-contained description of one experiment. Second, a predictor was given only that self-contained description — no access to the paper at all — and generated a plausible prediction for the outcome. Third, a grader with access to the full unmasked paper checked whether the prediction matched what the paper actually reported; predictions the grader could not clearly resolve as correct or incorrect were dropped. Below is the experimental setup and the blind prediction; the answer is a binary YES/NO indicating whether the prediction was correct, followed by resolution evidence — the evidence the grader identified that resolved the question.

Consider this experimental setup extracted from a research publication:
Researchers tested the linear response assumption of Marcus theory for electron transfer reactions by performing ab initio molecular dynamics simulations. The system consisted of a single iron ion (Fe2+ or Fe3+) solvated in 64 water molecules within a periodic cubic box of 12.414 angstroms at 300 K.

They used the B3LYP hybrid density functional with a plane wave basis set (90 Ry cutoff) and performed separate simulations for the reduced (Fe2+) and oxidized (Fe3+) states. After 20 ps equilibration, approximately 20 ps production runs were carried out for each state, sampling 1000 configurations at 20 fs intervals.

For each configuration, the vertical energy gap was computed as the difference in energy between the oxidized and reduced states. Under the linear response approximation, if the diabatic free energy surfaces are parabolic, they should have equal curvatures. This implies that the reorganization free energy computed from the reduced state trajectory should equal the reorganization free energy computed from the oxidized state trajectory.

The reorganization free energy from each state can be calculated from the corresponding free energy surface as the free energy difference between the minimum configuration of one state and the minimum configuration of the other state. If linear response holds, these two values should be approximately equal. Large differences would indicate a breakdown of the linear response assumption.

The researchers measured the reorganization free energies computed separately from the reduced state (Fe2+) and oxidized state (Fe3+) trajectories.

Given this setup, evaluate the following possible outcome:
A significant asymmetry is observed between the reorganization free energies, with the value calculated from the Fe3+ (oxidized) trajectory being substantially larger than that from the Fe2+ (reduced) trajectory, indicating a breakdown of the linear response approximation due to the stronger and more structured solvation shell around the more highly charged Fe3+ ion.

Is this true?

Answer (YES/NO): NO